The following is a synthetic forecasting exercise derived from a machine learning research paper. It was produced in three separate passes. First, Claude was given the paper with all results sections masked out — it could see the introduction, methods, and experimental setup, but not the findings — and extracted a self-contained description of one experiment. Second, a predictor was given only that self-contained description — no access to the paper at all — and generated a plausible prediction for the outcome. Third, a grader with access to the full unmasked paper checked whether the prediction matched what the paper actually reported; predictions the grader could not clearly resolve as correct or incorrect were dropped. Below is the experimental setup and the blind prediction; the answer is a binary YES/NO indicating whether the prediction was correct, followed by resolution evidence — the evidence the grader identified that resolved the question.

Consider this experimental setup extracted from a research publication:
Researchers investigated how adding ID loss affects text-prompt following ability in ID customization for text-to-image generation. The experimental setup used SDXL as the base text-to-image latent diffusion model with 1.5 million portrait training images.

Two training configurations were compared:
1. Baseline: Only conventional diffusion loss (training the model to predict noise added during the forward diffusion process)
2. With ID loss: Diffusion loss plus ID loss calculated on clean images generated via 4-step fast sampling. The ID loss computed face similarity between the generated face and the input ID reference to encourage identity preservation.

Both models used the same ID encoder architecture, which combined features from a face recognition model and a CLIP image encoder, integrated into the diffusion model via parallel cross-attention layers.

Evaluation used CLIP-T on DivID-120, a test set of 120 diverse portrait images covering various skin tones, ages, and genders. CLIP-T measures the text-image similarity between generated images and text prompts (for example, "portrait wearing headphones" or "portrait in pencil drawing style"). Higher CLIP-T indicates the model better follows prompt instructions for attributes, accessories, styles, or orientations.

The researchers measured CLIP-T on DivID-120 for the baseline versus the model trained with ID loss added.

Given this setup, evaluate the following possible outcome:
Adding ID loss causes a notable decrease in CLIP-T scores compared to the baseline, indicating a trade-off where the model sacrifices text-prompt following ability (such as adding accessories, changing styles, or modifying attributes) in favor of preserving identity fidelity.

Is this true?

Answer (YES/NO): YES